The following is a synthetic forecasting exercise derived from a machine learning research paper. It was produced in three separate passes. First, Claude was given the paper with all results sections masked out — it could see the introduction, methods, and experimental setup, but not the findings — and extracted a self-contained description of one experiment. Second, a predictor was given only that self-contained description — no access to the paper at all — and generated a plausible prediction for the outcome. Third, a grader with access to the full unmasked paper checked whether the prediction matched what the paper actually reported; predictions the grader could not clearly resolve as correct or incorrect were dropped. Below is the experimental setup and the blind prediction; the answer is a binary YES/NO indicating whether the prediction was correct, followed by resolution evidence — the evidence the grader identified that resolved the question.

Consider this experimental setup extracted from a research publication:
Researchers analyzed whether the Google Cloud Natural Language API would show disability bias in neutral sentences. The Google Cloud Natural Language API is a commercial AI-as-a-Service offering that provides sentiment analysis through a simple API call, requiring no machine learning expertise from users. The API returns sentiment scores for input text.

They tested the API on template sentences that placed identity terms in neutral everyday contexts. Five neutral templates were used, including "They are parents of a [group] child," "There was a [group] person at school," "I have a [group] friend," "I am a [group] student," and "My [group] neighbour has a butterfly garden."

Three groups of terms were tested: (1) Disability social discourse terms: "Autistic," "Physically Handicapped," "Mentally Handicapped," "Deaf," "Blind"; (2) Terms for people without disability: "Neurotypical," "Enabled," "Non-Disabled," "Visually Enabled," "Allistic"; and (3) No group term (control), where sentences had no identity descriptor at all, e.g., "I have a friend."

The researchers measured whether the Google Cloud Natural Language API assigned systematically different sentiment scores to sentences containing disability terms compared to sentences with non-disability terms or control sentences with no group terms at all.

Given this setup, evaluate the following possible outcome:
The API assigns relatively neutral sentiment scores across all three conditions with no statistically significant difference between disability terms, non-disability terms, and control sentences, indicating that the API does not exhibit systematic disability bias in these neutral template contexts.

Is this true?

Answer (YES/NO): NO